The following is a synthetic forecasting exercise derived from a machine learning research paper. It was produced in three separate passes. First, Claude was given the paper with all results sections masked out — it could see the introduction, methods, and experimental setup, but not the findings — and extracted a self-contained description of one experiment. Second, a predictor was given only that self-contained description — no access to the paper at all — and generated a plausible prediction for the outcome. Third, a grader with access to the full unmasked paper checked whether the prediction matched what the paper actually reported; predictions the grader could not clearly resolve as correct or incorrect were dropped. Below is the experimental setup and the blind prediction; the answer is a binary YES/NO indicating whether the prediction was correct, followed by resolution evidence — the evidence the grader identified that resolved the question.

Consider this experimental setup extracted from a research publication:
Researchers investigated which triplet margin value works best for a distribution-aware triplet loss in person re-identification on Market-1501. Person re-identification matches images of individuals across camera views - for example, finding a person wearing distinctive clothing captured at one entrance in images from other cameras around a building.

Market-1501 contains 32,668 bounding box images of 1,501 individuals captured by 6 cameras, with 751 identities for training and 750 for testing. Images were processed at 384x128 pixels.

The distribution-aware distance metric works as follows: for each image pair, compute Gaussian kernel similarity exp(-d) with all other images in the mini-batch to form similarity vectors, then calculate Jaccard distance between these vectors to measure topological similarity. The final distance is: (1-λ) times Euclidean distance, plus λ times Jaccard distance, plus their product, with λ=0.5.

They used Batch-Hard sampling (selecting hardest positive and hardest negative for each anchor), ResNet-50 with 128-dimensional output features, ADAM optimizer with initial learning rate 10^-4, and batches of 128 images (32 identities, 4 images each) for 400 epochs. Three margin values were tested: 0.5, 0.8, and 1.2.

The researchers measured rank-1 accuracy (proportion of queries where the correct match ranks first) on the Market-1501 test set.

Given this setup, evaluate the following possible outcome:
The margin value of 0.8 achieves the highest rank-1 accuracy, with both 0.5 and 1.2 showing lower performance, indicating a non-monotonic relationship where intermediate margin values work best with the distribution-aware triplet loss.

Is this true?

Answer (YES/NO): NO